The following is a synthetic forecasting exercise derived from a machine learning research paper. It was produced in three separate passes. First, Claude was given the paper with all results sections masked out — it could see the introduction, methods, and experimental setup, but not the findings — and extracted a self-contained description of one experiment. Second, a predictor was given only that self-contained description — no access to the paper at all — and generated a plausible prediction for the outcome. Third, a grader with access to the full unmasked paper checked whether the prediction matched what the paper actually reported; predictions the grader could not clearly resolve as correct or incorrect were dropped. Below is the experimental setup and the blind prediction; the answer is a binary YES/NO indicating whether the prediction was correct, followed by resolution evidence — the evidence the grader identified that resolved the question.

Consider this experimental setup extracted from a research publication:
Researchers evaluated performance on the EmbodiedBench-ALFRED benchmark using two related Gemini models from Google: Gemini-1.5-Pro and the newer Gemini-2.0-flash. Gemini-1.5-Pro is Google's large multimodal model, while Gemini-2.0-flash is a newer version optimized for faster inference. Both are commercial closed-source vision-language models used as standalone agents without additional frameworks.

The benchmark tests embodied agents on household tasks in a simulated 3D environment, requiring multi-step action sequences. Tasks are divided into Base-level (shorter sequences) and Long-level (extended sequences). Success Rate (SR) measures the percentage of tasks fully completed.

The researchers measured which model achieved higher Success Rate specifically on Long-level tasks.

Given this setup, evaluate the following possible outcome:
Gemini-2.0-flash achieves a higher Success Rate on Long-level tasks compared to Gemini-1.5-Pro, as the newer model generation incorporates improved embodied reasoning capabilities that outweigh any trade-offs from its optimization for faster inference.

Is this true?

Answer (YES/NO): NO